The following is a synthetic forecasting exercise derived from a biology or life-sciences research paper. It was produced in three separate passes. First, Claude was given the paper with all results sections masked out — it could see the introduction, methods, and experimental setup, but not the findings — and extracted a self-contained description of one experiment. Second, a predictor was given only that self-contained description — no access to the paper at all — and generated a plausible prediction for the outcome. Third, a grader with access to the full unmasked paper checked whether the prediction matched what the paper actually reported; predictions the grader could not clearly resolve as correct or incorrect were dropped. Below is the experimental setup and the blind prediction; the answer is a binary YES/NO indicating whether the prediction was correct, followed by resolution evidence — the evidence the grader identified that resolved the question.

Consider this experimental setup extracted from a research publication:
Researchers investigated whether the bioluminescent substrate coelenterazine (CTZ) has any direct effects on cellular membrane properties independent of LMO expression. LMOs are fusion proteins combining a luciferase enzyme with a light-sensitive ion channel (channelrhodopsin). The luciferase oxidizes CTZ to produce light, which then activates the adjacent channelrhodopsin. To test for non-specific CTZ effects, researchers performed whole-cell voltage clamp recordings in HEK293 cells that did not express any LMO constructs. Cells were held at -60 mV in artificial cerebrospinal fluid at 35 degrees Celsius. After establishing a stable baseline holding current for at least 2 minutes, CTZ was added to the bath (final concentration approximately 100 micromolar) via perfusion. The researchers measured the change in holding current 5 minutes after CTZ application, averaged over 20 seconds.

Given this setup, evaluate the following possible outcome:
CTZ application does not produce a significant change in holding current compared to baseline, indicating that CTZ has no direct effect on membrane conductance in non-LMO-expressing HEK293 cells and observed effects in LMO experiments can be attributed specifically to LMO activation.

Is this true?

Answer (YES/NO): YES